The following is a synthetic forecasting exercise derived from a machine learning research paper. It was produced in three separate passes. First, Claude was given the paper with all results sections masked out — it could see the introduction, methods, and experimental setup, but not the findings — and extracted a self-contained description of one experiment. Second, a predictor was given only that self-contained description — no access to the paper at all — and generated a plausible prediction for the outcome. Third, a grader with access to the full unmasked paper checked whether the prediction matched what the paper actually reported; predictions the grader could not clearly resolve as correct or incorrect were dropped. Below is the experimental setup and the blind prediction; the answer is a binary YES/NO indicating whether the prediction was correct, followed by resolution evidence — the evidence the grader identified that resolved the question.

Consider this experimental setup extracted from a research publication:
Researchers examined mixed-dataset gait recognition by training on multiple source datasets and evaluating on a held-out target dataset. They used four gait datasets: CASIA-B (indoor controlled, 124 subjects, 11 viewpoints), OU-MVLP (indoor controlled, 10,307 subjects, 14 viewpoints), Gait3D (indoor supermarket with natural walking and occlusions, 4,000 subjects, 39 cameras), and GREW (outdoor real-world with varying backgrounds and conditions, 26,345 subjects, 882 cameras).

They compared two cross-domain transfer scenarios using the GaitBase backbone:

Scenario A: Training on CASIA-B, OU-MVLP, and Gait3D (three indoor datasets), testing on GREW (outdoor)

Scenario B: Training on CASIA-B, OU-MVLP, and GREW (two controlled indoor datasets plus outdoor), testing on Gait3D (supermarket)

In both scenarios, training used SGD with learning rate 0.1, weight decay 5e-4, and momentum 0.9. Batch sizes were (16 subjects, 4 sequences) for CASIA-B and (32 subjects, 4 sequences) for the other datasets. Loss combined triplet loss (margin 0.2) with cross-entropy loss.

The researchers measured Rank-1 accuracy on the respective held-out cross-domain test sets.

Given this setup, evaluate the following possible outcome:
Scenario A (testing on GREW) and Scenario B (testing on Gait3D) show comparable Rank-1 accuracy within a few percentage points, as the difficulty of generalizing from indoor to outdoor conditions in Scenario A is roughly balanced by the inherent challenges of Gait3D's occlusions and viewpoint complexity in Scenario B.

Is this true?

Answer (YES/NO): YES